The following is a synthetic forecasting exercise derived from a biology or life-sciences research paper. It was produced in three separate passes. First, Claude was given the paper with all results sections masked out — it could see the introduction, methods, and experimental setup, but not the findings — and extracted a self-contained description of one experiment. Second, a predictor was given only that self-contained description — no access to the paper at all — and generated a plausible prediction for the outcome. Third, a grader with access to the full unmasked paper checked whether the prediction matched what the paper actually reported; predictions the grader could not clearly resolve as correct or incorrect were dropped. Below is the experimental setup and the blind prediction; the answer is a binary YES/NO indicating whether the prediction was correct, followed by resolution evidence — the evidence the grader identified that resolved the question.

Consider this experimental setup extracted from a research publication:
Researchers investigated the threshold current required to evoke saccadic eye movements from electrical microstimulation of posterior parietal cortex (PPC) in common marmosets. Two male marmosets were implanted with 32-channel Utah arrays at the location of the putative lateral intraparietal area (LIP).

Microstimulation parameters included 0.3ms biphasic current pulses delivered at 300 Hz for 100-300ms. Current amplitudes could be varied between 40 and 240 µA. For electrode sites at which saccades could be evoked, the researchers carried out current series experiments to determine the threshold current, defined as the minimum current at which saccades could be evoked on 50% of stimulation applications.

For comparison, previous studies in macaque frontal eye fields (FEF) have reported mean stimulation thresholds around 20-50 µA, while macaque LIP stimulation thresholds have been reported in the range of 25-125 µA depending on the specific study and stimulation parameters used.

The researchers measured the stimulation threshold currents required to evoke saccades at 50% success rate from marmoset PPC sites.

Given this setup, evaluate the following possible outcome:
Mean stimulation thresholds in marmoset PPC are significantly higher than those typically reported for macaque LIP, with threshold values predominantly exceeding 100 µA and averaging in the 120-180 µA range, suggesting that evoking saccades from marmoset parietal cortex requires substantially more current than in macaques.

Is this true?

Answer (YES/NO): NO